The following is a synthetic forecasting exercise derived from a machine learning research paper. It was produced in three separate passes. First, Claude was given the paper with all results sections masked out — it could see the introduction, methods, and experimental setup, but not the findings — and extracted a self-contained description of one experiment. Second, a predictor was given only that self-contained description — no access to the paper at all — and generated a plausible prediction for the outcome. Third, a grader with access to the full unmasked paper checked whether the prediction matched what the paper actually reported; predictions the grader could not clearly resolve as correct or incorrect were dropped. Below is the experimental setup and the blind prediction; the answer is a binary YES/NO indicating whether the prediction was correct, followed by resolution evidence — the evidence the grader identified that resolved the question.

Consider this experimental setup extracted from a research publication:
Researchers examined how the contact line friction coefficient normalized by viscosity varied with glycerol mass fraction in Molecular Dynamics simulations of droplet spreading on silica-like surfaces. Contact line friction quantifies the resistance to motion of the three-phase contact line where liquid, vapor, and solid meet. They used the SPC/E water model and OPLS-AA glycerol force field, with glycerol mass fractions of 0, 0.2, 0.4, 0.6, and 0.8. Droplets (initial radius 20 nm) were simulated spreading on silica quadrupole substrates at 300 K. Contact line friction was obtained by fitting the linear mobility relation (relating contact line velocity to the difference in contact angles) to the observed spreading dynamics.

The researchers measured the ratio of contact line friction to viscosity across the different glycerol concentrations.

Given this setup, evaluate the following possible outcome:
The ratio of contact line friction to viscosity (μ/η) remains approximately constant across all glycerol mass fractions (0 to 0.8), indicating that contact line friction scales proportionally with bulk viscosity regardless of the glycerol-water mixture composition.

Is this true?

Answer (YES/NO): NO